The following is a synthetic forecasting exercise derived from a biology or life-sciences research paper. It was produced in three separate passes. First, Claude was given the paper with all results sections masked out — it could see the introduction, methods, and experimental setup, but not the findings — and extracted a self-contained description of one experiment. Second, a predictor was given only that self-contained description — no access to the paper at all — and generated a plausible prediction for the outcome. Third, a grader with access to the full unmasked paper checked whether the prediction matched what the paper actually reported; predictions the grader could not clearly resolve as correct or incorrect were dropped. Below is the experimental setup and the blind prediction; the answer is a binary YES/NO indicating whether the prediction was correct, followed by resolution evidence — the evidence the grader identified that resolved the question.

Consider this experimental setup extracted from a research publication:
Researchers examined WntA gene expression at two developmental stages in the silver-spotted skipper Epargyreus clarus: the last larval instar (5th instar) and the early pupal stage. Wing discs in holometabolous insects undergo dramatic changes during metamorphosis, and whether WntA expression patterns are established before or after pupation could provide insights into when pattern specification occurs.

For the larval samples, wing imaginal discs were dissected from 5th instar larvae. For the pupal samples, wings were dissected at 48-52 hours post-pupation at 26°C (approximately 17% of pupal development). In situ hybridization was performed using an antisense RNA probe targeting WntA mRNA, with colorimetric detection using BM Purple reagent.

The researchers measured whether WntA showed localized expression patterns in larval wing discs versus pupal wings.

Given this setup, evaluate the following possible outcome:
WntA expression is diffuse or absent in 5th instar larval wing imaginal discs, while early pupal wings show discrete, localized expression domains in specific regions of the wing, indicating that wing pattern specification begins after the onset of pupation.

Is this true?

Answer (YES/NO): NO